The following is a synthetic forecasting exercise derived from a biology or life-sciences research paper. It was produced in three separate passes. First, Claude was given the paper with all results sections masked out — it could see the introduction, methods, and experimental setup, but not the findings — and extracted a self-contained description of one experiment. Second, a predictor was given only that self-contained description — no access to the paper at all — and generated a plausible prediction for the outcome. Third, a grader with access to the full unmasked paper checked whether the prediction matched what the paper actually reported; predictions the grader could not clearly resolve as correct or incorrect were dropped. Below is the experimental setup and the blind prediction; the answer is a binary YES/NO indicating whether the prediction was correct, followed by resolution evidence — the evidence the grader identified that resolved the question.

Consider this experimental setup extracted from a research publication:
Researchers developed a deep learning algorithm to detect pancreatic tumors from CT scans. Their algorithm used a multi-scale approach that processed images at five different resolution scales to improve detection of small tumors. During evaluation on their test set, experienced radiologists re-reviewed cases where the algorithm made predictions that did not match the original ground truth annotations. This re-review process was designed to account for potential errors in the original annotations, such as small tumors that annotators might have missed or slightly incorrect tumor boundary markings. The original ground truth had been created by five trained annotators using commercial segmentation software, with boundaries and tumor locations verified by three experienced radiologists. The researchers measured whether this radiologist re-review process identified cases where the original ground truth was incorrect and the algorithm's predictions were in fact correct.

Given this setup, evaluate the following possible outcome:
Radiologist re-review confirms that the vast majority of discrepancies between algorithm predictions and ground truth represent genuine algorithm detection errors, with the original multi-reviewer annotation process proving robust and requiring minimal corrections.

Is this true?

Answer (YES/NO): YES